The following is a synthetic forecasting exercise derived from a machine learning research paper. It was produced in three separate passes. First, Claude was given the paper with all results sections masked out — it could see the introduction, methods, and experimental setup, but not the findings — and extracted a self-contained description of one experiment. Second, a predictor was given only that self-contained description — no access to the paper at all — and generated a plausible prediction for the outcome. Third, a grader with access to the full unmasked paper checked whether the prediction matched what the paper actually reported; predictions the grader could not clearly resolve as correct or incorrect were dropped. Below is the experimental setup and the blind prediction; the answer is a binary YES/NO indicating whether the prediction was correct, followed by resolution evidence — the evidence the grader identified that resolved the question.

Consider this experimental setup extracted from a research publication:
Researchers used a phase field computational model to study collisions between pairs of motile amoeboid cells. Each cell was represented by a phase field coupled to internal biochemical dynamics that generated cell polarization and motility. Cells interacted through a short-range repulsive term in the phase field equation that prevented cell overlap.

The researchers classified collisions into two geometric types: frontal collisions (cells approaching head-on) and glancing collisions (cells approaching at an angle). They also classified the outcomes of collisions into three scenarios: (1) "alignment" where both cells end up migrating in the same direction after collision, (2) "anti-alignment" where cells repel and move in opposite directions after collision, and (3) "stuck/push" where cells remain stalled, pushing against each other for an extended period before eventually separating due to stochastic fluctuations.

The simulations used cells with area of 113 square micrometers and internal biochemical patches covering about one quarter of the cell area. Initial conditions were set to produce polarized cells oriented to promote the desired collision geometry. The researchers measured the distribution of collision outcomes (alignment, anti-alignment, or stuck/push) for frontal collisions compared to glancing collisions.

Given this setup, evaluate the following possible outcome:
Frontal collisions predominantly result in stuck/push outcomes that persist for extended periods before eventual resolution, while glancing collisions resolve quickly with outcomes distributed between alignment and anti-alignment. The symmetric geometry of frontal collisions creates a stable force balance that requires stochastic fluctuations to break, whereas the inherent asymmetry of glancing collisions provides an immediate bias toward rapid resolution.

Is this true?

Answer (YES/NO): NO